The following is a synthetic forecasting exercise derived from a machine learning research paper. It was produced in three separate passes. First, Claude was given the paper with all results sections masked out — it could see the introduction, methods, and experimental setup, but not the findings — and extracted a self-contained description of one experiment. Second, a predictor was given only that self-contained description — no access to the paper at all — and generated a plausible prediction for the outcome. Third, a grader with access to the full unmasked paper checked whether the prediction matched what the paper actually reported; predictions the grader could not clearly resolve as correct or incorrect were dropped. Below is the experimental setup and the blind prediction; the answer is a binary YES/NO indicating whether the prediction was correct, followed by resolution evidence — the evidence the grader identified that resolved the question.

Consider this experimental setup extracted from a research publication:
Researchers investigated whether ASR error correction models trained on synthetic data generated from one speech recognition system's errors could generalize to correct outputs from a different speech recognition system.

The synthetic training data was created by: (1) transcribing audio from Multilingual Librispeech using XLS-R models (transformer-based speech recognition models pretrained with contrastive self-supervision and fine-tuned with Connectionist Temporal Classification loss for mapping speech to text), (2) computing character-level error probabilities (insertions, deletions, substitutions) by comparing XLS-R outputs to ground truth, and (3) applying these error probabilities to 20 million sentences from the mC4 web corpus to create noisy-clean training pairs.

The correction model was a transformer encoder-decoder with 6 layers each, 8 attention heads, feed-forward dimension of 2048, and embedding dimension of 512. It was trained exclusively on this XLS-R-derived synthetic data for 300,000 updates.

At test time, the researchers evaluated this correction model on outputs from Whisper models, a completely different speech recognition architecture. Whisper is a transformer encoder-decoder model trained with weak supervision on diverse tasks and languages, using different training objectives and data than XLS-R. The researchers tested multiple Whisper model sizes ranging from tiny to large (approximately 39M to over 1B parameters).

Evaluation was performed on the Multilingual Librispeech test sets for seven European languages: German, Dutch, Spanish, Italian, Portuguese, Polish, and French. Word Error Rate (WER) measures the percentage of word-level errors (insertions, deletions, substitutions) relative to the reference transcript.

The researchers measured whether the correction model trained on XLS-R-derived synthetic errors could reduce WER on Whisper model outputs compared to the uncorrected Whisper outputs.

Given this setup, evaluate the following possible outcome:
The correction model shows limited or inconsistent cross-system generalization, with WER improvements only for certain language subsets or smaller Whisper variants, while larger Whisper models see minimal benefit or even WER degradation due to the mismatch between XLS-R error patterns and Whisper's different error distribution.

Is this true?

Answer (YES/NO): NO